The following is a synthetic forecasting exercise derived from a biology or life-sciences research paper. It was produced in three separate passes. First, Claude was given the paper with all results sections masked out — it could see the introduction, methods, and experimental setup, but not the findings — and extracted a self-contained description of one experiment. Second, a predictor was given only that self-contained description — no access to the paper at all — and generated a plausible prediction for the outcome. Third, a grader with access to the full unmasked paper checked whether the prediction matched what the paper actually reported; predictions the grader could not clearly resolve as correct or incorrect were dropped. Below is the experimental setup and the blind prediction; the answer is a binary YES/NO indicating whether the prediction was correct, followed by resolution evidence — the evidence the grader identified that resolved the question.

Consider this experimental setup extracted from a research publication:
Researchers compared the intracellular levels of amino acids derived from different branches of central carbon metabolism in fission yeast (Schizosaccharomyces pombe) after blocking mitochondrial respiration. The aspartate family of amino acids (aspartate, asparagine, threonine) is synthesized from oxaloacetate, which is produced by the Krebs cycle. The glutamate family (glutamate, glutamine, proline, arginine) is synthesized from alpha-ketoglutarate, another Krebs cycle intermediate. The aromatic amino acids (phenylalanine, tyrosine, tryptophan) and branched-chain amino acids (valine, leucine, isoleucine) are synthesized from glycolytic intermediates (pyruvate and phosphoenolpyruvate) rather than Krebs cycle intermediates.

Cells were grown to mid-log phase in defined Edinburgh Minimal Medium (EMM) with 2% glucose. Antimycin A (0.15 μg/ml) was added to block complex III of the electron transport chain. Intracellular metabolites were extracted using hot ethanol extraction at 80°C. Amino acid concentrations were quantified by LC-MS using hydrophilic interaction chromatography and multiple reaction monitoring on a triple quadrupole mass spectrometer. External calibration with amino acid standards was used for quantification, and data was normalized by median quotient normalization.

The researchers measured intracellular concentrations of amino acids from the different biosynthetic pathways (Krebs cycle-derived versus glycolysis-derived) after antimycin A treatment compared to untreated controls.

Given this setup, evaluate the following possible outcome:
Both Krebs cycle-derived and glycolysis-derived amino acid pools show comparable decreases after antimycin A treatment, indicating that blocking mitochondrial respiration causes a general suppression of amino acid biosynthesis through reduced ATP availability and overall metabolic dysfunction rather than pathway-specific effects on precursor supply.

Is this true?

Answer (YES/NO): NO